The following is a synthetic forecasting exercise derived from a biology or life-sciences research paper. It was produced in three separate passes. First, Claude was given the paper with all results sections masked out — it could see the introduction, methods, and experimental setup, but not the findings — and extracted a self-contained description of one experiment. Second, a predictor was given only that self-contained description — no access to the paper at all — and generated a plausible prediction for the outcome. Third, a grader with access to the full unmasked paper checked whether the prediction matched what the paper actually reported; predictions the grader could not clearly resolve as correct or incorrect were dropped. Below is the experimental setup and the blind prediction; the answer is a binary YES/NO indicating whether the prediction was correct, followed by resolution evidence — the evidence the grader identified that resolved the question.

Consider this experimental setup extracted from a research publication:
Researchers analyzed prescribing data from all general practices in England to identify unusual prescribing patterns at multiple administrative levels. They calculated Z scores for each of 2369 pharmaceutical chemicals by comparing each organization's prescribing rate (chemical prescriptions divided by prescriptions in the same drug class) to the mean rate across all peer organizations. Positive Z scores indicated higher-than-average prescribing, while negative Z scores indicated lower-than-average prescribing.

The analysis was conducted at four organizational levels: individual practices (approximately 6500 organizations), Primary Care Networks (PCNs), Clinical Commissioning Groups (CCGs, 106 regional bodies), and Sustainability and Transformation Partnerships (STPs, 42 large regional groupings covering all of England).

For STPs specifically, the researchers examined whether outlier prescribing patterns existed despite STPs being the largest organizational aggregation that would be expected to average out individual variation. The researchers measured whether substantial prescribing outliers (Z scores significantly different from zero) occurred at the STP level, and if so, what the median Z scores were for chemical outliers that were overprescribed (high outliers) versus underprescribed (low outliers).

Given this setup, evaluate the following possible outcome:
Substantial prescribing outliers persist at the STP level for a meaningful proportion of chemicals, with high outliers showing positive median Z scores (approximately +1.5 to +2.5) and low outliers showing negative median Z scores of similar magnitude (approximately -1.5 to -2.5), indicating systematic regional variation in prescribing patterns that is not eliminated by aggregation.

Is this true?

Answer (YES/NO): NO